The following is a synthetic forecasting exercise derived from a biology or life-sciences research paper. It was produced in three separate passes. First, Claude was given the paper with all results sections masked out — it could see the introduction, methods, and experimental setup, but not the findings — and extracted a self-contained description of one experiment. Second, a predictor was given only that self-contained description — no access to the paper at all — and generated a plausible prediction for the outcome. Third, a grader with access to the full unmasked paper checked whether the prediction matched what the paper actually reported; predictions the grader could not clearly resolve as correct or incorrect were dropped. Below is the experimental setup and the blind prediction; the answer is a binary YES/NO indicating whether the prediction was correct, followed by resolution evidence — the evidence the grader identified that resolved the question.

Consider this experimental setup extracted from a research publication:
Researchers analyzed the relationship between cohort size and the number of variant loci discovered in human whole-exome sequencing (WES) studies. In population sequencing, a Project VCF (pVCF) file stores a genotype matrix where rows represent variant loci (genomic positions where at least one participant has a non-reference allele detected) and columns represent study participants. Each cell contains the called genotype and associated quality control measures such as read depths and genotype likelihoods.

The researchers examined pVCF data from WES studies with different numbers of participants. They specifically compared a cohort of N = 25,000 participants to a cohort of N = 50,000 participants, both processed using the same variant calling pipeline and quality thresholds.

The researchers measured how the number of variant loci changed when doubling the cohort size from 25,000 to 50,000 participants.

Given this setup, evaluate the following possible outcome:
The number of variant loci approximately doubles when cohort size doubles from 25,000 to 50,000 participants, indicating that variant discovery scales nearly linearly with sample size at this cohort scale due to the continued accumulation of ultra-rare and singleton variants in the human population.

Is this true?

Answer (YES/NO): NO